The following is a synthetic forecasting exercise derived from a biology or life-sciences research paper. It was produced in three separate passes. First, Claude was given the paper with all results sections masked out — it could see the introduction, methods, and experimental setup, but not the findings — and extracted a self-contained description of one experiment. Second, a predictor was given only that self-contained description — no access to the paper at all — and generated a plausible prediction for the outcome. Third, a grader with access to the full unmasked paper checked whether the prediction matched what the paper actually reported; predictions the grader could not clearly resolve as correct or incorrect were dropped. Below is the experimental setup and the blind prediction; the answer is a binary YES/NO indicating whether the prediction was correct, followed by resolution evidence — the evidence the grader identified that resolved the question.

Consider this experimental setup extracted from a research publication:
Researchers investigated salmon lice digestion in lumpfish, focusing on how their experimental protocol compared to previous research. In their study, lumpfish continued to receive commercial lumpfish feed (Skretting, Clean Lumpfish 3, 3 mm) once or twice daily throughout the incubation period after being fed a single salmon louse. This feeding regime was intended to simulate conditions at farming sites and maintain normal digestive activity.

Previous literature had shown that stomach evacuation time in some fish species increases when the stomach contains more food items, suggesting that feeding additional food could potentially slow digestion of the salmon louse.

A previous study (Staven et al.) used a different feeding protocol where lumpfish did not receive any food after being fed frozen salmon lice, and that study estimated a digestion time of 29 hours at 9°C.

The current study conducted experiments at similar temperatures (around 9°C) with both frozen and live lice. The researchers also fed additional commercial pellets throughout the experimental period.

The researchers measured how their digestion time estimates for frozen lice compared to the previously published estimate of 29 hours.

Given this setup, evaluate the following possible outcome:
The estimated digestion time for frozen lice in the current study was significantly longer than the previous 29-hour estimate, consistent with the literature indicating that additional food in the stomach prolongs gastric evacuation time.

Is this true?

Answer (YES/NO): NO